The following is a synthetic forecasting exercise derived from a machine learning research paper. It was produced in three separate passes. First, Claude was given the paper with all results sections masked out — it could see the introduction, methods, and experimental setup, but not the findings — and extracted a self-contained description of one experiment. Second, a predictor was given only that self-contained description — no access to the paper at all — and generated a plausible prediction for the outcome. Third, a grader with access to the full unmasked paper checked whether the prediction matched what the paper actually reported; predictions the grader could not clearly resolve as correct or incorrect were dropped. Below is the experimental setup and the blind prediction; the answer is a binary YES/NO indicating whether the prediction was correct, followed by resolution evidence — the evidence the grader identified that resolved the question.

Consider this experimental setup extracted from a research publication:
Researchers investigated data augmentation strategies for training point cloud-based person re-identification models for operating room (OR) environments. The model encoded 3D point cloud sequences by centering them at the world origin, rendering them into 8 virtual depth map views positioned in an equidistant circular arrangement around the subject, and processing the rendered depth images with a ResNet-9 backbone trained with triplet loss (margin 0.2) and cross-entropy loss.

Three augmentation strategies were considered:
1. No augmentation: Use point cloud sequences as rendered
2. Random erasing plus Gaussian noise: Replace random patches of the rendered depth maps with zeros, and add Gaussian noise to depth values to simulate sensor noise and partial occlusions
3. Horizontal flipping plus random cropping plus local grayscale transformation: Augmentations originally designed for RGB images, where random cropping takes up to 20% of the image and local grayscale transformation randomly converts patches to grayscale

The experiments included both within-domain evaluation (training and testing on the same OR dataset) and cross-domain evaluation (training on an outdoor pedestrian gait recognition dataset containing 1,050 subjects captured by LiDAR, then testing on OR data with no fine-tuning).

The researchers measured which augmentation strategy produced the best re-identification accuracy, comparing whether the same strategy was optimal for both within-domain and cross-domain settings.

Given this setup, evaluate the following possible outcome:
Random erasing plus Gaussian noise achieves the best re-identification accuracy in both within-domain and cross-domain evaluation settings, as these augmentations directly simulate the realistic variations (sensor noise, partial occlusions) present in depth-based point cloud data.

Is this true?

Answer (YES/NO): NO